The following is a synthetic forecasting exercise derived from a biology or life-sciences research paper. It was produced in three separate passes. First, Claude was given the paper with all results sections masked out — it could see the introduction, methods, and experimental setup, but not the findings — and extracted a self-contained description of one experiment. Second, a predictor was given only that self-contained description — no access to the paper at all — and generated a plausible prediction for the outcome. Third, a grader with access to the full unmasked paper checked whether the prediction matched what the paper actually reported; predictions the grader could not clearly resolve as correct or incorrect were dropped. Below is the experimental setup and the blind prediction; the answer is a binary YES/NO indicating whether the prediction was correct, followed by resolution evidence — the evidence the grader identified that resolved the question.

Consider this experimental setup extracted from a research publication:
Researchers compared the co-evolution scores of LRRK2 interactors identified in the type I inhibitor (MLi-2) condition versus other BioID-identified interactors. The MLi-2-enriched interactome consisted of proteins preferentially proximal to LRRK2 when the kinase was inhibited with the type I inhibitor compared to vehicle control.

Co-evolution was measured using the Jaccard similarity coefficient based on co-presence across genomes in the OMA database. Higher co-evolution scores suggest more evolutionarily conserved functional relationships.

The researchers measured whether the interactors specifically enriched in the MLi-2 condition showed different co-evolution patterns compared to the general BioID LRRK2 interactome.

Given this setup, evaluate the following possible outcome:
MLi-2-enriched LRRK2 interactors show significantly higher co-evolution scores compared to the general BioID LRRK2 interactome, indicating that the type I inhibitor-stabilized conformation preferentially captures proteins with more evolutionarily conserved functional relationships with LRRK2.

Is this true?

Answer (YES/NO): YES